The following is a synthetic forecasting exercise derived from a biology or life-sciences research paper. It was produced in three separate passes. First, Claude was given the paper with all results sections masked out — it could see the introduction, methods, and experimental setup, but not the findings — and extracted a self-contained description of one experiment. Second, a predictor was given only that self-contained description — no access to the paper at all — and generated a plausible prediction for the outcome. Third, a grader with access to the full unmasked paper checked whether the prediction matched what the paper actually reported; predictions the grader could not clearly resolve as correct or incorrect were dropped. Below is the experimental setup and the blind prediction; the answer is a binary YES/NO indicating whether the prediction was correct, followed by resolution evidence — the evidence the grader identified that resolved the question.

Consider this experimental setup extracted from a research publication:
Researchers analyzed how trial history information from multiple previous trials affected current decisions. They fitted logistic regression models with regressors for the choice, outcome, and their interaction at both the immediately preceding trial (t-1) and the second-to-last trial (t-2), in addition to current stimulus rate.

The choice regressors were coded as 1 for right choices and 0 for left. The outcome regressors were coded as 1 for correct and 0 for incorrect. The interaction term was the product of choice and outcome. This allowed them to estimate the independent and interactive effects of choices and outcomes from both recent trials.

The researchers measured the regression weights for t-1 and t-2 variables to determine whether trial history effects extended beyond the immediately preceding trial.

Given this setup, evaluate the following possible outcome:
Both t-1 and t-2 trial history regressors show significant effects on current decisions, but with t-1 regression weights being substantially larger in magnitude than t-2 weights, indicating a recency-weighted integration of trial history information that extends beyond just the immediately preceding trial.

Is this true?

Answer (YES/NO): NO